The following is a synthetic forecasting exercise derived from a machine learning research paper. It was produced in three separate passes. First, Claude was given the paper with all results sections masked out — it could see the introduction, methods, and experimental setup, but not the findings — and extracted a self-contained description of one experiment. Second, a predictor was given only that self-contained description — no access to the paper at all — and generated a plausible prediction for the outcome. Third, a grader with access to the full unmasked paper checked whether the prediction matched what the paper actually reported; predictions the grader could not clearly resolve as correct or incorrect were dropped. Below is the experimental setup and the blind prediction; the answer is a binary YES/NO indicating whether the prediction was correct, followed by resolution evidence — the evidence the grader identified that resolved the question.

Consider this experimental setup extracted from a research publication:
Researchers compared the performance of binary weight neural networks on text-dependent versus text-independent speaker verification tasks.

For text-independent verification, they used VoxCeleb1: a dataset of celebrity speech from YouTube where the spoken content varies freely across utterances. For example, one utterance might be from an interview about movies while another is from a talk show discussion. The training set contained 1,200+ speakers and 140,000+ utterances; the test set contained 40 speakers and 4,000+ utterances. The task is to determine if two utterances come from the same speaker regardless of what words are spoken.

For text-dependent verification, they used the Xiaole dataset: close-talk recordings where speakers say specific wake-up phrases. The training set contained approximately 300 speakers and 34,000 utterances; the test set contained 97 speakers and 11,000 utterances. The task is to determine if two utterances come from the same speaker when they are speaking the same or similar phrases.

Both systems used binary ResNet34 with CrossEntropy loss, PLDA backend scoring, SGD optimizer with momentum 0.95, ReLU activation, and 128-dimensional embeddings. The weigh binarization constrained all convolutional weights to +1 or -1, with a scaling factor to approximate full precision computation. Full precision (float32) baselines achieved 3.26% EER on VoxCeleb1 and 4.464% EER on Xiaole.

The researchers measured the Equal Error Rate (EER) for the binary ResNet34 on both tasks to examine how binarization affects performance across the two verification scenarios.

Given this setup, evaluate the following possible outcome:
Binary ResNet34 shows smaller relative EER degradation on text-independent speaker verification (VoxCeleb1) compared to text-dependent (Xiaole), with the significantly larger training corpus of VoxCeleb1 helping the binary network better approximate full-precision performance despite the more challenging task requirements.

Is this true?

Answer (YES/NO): NO